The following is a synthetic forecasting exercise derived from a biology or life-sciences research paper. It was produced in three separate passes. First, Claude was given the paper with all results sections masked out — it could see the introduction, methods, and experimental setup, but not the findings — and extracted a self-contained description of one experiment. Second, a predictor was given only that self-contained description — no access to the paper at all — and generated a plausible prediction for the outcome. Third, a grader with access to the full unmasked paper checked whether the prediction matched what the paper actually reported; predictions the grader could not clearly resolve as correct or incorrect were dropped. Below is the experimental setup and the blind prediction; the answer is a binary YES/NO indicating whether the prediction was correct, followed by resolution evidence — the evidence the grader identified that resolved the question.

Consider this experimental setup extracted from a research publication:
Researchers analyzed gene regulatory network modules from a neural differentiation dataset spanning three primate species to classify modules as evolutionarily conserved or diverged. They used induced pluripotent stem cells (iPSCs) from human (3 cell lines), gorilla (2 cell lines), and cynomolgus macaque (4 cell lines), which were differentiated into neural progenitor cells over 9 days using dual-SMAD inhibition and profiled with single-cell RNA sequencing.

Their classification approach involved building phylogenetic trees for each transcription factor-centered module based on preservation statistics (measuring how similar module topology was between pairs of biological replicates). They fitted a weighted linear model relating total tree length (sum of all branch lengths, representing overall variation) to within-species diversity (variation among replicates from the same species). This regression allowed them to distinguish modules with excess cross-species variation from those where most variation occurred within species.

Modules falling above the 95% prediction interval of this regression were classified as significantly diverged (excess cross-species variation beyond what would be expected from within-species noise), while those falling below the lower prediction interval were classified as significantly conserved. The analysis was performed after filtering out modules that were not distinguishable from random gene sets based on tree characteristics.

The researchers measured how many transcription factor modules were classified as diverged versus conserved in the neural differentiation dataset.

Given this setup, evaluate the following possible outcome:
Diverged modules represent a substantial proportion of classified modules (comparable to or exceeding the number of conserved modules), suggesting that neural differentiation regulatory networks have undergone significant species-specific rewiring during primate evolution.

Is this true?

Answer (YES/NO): YES